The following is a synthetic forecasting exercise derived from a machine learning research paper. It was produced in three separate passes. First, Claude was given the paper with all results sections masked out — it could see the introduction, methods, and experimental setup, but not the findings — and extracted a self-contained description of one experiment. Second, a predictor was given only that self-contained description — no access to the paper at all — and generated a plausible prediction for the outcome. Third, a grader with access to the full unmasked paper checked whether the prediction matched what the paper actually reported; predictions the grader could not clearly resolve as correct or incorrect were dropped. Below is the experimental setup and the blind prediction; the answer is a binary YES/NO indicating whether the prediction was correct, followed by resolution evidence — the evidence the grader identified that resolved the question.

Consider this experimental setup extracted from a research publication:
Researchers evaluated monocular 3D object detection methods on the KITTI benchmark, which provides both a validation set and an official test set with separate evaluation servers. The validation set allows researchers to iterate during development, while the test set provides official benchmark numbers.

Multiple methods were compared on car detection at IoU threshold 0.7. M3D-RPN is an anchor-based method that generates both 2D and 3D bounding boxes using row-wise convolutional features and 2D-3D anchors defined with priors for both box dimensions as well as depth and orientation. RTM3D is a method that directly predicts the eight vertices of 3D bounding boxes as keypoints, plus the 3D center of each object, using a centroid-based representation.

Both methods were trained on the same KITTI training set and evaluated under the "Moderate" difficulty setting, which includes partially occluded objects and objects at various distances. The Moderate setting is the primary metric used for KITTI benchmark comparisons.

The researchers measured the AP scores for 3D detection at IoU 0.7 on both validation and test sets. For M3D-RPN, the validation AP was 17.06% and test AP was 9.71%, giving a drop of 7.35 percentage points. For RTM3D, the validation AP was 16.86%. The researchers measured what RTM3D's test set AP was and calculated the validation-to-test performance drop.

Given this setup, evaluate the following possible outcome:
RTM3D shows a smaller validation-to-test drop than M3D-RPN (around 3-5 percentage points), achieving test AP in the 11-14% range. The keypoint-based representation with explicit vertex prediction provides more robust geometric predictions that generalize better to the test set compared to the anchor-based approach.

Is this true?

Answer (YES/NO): NO